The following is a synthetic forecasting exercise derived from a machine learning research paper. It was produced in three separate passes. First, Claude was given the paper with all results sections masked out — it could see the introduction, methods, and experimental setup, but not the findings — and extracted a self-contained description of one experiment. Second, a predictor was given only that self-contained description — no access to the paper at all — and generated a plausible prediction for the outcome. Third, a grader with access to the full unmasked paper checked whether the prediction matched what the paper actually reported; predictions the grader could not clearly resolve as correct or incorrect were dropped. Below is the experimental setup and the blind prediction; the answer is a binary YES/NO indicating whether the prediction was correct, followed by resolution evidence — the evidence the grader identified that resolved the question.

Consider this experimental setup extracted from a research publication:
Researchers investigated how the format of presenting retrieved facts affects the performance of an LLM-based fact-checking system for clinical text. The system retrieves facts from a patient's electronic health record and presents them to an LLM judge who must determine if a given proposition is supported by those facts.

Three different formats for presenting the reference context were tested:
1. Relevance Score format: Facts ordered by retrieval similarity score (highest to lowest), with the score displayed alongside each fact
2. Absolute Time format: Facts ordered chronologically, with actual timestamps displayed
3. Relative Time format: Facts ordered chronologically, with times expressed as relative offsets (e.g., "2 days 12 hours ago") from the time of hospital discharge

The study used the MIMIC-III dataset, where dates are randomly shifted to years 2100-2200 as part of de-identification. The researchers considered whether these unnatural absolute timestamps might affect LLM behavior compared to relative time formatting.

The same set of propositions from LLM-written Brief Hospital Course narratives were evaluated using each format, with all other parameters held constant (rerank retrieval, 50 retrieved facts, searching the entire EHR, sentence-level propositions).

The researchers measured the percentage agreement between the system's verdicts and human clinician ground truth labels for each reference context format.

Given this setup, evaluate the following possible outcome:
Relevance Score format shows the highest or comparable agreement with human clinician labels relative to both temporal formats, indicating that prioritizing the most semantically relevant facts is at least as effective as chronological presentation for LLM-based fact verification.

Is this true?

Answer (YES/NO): YES